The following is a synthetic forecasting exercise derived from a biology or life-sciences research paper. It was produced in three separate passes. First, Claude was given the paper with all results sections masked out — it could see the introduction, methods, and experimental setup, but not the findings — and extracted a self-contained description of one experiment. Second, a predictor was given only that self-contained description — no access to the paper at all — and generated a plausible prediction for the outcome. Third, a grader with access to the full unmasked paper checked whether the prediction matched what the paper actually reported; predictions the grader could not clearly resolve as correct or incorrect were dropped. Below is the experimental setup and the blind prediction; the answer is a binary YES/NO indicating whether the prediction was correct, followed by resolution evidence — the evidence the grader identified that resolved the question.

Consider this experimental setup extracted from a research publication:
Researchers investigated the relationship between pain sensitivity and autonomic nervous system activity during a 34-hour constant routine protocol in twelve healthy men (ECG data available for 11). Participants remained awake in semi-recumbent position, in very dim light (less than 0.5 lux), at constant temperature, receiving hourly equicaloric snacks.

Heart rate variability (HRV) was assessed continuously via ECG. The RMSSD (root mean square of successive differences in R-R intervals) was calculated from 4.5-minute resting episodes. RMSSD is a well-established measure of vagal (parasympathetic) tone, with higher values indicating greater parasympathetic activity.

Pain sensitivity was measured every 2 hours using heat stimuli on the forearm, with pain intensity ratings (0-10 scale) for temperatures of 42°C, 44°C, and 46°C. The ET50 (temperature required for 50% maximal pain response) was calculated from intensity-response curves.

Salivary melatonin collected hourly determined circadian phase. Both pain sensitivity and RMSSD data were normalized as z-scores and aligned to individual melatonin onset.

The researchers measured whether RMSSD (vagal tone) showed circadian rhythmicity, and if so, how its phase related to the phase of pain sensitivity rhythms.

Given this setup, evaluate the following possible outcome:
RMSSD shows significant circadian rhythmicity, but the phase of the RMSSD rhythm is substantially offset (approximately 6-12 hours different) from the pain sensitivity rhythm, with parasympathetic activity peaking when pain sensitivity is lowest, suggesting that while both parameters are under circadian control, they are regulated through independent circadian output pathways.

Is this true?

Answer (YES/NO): NO